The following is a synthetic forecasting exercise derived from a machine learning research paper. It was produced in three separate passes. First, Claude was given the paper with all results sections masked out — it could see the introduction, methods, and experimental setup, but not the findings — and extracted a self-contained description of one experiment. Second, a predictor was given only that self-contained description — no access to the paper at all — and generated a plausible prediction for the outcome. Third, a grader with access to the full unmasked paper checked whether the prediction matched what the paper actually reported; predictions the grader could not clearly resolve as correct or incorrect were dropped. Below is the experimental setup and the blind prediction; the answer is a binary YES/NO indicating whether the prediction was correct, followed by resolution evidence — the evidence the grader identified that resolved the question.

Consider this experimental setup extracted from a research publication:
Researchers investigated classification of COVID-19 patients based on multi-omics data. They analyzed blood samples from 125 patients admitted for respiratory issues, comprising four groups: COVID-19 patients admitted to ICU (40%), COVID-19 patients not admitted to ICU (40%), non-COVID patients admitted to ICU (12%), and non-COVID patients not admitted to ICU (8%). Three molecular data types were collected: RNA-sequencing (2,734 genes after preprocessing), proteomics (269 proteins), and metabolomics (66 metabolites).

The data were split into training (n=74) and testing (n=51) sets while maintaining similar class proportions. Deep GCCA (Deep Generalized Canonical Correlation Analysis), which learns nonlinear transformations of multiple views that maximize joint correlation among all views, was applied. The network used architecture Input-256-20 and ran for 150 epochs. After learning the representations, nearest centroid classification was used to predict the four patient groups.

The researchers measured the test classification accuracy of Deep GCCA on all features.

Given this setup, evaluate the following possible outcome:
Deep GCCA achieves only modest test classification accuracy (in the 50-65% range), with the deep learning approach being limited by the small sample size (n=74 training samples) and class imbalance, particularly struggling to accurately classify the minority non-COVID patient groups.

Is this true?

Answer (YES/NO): YES